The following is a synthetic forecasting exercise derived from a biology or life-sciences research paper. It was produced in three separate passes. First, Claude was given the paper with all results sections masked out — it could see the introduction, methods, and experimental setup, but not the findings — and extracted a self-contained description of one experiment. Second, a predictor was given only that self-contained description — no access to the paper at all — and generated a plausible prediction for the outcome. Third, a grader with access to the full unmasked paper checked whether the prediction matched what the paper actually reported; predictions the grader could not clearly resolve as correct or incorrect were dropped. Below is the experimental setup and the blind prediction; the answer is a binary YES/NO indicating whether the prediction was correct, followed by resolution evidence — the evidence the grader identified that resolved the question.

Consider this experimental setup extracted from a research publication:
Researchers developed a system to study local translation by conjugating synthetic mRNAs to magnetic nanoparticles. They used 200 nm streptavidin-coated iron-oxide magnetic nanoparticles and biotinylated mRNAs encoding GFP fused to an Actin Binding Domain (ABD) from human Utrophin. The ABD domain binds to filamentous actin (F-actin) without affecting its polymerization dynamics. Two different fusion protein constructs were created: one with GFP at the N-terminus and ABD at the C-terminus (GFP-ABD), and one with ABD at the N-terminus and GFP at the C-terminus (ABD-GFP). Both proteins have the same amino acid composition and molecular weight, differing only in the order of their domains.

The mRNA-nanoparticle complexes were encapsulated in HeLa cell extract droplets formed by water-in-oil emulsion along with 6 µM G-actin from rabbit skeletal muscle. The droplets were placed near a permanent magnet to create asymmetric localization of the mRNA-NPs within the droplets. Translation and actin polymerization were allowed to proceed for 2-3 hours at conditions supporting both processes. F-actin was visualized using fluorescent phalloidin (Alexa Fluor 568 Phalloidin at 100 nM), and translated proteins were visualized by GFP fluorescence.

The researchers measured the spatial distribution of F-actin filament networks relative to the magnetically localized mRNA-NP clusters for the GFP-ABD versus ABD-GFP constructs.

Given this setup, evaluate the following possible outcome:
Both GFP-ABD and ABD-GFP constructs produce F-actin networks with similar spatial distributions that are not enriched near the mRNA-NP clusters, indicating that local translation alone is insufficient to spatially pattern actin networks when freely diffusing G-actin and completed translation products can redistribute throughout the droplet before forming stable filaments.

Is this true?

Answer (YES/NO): NO